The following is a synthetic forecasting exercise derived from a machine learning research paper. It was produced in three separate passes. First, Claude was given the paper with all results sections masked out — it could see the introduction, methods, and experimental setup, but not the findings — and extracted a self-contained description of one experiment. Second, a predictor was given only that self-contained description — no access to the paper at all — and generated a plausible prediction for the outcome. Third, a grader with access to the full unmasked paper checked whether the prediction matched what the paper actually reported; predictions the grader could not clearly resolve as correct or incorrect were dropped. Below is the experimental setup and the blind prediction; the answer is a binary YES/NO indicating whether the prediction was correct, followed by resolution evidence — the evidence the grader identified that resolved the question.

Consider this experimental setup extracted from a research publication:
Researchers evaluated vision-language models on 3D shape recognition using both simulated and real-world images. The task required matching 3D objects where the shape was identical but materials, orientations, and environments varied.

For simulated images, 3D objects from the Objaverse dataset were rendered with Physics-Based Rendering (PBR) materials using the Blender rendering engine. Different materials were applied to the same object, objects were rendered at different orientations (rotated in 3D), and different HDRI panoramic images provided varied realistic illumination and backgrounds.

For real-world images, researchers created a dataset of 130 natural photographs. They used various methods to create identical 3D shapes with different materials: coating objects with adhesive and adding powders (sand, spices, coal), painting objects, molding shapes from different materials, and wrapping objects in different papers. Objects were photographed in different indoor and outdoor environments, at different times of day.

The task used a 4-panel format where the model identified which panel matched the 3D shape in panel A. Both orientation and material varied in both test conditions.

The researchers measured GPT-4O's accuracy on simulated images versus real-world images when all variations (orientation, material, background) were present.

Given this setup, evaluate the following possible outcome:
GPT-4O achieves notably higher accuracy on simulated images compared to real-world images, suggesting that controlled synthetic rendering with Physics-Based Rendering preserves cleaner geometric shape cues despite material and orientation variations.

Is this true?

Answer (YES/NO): NO